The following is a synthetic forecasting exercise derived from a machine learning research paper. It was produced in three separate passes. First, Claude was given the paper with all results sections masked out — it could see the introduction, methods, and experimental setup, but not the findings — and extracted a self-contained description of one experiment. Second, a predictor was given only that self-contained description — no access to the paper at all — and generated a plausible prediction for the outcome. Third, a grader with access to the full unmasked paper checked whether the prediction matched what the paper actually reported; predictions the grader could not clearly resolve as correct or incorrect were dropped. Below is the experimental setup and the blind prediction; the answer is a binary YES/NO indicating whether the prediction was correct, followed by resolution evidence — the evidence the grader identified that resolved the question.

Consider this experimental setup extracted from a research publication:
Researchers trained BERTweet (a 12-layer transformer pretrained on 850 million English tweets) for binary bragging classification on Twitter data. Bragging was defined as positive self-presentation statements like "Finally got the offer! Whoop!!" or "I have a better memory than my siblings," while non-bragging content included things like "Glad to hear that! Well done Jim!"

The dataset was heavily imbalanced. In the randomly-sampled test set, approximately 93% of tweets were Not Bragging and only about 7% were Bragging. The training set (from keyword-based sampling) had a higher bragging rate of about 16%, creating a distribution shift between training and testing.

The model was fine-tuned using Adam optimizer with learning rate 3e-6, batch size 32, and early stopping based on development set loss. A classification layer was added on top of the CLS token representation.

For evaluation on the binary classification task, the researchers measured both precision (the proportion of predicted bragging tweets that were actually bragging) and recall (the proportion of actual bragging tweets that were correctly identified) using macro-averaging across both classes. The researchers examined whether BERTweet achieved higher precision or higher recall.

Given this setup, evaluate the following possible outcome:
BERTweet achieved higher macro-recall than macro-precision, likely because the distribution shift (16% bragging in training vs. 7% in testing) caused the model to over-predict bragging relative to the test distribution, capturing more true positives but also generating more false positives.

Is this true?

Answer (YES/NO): YES